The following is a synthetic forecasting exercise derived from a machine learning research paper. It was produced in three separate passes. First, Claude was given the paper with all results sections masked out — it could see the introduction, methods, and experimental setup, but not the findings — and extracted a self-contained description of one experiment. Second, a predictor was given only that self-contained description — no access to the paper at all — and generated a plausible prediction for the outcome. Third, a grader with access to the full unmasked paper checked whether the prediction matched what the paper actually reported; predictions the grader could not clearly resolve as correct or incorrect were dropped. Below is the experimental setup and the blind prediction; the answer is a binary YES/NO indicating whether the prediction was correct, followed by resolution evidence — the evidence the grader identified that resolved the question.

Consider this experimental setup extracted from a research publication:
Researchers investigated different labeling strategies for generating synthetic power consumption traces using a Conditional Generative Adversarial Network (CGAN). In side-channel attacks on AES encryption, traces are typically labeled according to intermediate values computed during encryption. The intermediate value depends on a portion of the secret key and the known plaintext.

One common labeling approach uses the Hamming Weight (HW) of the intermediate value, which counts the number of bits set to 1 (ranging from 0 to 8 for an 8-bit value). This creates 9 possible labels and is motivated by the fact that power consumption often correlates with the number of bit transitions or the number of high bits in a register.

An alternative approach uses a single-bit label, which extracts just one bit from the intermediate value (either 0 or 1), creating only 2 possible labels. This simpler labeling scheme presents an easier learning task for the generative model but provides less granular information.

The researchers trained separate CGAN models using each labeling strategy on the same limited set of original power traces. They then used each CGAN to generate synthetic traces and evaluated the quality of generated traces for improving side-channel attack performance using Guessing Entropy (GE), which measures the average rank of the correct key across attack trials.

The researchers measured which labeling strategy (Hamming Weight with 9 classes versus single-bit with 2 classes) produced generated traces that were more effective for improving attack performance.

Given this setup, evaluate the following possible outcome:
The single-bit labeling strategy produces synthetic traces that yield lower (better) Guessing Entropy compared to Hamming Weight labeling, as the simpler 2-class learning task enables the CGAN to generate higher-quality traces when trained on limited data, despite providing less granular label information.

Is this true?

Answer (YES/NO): YES